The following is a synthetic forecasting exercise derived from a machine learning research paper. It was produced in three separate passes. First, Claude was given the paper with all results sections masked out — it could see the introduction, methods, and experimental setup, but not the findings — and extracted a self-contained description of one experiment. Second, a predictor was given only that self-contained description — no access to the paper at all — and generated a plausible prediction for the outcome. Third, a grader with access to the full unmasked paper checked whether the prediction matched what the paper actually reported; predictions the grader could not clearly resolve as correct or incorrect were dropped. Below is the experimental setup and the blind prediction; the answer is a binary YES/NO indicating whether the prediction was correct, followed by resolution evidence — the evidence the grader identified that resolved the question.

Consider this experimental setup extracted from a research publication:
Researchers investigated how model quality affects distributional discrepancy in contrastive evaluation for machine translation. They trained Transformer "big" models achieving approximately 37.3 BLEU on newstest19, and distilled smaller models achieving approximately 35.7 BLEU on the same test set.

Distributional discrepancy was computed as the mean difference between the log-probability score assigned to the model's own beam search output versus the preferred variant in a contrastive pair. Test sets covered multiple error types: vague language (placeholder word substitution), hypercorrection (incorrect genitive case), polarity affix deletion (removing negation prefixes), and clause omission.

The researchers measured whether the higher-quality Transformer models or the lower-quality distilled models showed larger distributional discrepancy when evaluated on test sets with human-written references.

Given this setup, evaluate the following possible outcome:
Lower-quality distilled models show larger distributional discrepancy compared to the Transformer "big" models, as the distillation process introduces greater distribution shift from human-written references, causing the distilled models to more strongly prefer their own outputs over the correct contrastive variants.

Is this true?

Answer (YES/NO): YES